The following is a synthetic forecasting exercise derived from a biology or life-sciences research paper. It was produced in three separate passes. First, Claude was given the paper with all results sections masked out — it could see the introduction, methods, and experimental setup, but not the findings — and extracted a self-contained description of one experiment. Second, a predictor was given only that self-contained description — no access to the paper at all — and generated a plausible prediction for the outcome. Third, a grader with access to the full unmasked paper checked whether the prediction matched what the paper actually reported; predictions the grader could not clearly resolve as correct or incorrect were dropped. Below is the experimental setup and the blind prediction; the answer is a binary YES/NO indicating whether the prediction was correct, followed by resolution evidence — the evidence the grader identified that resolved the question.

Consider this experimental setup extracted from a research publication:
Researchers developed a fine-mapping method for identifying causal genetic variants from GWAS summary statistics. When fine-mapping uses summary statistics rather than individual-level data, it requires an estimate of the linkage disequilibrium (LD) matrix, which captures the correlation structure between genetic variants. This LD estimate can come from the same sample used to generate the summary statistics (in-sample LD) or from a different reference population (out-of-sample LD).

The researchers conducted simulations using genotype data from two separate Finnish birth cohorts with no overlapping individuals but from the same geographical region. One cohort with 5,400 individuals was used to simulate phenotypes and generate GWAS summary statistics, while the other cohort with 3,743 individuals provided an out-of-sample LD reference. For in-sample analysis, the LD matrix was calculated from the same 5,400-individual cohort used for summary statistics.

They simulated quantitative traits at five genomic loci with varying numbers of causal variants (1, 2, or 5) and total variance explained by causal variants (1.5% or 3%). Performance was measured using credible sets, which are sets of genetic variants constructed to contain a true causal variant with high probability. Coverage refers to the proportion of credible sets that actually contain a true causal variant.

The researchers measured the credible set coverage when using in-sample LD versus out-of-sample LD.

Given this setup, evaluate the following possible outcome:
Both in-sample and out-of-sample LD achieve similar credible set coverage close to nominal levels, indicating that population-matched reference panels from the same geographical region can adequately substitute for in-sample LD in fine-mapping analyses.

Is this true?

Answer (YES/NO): NO